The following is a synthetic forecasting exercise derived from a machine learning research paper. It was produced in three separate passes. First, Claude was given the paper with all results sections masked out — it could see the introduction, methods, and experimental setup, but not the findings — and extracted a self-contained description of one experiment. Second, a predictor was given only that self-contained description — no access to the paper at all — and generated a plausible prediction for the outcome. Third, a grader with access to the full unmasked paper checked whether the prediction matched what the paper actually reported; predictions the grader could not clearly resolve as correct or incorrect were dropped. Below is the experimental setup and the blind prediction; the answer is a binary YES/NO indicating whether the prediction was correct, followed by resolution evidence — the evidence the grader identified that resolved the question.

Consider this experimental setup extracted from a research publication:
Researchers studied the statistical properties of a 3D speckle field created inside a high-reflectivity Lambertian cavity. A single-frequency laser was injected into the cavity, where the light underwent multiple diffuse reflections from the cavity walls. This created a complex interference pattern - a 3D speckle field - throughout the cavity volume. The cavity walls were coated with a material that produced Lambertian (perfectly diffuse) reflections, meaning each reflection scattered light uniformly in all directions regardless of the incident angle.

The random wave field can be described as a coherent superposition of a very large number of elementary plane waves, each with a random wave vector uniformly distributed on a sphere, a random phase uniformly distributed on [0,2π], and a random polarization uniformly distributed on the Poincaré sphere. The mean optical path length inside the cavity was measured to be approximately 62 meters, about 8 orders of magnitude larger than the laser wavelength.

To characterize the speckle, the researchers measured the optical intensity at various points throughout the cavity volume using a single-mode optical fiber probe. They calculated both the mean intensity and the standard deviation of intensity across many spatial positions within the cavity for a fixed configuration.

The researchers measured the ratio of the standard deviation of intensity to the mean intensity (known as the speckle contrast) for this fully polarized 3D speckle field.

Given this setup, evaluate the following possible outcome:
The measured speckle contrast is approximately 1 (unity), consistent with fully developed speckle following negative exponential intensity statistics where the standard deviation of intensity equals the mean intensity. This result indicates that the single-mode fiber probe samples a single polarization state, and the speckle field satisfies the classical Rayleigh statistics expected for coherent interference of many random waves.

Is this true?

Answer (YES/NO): YES